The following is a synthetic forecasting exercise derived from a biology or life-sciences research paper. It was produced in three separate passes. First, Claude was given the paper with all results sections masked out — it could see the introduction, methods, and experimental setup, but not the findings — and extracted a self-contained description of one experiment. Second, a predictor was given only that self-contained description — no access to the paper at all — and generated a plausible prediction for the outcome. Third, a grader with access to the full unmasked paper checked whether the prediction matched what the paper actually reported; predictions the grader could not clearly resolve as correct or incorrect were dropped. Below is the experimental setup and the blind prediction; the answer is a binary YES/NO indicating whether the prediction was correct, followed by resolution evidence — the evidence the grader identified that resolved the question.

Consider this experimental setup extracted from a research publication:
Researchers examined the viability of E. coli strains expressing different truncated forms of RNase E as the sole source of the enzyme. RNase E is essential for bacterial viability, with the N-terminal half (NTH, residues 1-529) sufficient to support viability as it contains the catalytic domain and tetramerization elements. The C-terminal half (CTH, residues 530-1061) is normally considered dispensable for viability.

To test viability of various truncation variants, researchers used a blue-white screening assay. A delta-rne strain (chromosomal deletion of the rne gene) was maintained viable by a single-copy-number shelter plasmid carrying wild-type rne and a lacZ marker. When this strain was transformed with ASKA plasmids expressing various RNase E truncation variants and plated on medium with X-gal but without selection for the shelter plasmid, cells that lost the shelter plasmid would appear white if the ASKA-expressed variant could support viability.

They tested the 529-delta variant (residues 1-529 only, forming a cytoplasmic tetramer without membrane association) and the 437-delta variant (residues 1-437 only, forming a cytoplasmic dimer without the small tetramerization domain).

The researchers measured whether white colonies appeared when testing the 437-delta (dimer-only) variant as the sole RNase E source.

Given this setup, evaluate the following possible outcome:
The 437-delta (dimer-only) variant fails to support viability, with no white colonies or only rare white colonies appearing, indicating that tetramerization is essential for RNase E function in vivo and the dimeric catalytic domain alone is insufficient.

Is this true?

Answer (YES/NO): NO